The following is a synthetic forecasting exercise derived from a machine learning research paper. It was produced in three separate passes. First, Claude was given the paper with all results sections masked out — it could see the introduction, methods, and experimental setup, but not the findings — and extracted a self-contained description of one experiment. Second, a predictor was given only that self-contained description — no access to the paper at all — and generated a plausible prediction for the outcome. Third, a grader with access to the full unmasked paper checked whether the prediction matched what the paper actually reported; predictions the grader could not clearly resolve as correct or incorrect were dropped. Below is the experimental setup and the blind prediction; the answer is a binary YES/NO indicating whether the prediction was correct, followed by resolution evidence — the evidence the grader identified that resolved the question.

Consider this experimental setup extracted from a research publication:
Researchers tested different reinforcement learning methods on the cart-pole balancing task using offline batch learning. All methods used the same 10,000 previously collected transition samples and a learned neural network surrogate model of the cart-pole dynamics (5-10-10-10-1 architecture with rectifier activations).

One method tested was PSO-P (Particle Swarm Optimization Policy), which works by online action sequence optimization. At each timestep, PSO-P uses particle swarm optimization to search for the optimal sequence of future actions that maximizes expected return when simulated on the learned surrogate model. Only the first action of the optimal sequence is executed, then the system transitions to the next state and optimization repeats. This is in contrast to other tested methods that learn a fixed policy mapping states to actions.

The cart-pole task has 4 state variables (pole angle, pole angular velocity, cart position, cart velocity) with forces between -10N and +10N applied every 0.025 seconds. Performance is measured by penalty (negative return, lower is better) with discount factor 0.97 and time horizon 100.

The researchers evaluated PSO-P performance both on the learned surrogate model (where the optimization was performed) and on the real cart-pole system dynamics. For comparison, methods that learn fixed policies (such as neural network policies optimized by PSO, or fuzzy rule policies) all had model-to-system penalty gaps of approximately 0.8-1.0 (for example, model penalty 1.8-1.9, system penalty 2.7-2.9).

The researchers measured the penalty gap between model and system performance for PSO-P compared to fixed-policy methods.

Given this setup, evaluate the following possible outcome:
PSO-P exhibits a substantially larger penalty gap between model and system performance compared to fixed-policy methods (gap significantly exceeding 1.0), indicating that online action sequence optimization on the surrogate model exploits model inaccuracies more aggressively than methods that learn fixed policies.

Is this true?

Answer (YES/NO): YES